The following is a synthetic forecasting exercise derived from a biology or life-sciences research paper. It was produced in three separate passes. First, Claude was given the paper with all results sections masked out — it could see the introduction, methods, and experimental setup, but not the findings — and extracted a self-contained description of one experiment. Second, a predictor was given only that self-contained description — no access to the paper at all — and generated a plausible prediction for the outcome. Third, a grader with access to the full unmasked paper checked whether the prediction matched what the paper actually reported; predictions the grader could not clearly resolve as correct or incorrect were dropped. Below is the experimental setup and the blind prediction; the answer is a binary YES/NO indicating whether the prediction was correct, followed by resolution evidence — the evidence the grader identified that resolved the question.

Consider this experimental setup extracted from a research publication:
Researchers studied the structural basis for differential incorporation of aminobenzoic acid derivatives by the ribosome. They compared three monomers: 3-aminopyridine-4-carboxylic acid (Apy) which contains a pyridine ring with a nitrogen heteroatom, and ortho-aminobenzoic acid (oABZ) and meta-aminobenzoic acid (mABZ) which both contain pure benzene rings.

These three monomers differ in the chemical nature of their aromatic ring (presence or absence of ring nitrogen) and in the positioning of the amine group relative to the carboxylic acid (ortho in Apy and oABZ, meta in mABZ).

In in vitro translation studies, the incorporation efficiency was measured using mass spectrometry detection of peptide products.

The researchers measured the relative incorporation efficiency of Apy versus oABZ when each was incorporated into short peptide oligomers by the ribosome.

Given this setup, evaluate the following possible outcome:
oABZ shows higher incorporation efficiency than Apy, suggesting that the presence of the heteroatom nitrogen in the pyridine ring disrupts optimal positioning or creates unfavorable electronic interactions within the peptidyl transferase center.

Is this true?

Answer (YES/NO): NO